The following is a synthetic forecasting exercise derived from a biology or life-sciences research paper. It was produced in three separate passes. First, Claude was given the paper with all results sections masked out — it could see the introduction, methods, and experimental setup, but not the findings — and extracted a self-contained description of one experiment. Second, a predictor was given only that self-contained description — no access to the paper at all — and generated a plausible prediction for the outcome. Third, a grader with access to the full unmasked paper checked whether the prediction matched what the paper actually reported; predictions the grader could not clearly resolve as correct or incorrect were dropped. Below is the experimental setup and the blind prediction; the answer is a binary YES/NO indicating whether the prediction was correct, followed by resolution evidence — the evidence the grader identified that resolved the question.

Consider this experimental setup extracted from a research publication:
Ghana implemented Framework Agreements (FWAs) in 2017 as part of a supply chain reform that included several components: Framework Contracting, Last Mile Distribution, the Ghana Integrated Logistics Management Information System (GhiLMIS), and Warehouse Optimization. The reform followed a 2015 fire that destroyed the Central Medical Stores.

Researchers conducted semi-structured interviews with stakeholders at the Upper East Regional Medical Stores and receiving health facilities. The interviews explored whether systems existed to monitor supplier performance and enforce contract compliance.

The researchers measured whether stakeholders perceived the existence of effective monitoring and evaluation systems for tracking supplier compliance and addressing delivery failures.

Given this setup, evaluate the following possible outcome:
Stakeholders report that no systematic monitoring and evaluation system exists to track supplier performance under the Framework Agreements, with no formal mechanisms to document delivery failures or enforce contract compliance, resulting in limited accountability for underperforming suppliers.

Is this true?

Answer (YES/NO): YES